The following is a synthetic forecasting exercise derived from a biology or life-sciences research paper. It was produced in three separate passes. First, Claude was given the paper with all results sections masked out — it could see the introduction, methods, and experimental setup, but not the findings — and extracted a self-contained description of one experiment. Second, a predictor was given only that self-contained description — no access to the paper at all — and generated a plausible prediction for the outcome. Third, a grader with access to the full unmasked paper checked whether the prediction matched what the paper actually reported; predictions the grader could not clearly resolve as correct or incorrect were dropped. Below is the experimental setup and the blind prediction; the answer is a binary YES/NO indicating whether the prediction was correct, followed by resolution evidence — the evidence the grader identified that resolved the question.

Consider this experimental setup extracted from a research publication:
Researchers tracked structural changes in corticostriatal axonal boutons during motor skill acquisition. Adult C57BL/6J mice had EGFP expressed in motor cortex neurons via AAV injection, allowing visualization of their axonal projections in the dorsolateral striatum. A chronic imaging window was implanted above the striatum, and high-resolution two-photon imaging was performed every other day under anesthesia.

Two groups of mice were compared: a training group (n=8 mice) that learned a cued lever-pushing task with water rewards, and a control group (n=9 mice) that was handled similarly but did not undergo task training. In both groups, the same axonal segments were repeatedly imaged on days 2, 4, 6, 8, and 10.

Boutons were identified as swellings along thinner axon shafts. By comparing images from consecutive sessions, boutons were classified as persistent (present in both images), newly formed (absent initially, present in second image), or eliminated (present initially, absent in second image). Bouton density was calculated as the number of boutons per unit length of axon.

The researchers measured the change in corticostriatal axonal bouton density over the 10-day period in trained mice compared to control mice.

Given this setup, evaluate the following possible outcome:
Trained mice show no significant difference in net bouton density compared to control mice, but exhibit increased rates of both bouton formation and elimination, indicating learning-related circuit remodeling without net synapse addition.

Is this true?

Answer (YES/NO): NO